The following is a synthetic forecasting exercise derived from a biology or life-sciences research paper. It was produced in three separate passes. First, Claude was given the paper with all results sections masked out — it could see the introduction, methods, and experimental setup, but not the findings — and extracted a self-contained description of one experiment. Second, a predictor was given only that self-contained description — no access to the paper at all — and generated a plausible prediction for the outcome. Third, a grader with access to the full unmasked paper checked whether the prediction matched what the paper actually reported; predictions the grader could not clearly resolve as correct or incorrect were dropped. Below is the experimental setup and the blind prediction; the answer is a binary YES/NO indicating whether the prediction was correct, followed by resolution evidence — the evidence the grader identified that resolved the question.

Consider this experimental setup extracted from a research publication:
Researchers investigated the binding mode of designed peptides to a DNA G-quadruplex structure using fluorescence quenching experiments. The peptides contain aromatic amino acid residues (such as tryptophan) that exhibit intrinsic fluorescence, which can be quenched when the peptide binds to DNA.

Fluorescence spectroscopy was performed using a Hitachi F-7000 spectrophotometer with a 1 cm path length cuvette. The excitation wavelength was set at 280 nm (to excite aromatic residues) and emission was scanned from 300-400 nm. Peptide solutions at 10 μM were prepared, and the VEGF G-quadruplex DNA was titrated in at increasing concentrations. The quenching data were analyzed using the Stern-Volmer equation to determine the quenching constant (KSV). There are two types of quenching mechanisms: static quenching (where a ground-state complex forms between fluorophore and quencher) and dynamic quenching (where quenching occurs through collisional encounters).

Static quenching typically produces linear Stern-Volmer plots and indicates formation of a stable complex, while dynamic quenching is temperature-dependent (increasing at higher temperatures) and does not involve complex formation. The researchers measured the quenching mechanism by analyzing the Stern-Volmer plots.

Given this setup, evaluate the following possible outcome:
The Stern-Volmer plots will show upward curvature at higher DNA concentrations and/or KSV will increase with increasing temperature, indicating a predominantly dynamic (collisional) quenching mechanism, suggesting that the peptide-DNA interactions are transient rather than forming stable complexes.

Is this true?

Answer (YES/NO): NO